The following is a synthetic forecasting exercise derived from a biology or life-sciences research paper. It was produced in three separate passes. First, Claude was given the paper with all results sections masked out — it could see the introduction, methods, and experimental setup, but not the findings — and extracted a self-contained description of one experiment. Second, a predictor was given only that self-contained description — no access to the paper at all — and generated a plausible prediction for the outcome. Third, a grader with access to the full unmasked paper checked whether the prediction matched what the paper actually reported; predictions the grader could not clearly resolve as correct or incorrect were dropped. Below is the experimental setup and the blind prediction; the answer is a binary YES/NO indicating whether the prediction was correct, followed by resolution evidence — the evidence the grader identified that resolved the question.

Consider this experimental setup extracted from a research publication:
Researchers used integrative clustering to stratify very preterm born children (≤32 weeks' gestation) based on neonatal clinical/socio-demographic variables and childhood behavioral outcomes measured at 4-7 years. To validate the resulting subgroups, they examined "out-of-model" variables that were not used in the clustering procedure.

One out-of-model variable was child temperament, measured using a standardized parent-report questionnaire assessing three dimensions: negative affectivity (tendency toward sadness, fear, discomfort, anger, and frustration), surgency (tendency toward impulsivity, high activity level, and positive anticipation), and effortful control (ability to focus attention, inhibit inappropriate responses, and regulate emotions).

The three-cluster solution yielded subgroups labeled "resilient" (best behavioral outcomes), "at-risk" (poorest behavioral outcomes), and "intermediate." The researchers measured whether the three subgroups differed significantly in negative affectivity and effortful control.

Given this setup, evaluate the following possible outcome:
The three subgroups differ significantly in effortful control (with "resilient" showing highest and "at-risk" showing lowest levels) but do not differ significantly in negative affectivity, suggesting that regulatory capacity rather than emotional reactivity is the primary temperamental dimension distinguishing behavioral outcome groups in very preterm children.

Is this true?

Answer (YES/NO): NO